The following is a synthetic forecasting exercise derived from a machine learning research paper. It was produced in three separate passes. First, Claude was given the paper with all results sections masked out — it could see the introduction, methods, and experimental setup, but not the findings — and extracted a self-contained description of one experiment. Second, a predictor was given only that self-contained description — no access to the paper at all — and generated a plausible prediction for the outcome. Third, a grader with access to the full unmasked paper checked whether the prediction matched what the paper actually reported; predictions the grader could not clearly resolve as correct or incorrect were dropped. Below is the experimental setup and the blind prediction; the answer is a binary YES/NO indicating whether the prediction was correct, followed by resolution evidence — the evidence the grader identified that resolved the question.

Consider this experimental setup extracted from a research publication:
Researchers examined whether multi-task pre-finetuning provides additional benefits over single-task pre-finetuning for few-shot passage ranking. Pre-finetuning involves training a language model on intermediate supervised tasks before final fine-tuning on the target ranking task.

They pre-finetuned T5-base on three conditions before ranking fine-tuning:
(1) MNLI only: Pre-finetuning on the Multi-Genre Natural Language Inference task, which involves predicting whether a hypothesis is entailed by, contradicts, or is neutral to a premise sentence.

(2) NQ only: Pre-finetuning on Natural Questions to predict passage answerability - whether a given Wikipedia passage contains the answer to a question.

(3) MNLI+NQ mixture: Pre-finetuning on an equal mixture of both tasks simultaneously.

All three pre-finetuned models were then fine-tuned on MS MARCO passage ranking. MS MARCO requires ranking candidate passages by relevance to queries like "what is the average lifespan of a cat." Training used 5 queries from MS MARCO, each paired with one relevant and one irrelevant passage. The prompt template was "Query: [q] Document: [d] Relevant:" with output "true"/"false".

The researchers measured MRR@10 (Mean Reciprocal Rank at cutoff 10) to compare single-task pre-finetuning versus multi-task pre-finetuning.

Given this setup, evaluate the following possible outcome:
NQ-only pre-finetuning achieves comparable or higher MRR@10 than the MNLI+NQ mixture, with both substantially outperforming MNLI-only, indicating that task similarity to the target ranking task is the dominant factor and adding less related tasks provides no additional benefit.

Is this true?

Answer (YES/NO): NO